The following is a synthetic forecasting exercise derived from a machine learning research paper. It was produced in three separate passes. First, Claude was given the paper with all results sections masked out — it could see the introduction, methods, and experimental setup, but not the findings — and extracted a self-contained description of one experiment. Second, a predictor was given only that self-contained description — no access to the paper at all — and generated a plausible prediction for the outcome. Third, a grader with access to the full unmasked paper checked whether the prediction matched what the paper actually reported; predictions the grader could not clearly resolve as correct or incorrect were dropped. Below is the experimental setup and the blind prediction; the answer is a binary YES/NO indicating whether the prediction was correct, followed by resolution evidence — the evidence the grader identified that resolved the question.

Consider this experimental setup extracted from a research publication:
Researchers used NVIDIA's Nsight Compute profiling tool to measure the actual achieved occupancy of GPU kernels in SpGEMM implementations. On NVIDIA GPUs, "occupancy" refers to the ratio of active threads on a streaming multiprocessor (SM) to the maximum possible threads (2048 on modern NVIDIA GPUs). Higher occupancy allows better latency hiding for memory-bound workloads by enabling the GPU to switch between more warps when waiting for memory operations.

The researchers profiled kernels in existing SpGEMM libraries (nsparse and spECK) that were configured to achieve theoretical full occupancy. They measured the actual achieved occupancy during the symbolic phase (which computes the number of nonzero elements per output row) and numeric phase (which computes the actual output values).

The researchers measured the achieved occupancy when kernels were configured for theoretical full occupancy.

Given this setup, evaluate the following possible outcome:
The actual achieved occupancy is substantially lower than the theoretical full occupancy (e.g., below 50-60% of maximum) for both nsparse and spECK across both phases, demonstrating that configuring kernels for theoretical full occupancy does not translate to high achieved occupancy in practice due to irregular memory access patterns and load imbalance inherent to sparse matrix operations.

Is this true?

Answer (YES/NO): NO